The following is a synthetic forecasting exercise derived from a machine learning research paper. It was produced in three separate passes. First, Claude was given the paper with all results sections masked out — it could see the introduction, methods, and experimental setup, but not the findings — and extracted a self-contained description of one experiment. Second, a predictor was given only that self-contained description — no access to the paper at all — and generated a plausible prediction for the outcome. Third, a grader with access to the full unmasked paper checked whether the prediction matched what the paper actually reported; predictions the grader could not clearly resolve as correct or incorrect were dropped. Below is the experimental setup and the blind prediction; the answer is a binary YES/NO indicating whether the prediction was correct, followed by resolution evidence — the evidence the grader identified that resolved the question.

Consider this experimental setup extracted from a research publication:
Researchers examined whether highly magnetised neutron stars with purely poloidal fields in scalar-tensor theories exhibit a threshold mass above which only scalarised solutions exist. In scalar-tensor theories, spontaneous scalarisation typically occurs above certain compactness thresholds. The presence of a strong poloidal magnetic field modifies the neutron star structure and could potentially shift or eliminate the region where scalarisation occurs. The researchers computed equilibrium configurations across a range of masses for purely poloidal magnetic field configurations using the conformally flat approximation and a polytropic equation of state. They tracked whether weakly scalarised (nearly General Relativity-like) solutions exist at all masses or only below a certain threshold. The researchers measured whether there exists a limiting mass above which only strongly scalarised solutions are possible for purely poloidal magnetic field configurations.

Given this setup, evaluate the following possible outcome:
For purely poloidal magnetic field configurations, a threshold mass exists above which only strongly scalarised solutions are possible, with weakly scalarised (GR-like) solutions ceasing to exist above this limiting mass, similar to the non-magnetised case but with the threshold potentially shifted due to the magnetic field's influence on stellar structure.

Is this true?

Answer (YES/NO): YES